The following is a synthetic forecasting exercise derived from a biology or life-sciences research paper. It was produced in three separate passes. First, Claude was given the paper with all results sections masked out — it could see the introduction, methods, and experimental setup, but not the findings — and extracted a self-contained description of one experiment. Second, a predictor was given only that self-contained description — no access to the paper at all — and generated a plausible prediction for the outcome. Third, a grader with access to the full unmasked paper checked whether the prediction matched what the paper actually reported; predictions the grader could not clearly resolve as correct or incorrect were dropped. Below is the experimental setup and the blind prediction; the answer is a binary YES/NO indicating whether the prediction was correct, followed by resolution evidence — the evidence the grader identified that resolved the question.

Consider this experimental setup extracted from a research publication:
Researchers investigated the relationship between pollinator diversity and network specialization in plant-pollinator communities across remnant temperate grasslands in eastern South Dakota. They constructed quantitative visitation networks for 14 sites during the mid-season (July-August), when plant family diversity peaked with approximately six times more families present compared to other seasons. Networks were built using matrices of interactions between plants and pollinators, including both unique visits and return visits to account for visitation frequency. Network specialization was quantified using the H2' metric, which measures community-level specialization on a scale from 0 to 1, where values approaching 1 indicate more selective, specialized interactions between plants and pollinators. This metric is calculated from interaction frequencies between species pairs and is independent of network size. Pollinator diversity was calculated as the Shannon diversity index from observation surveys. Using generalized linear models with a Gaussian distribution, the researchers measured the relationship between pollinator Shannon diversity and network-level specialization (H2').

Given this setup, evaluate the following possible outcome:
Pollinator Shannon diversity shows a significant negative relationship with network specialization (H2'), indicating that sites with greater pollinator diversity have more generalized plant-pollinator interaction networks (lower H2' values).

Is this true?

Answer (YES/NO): NO